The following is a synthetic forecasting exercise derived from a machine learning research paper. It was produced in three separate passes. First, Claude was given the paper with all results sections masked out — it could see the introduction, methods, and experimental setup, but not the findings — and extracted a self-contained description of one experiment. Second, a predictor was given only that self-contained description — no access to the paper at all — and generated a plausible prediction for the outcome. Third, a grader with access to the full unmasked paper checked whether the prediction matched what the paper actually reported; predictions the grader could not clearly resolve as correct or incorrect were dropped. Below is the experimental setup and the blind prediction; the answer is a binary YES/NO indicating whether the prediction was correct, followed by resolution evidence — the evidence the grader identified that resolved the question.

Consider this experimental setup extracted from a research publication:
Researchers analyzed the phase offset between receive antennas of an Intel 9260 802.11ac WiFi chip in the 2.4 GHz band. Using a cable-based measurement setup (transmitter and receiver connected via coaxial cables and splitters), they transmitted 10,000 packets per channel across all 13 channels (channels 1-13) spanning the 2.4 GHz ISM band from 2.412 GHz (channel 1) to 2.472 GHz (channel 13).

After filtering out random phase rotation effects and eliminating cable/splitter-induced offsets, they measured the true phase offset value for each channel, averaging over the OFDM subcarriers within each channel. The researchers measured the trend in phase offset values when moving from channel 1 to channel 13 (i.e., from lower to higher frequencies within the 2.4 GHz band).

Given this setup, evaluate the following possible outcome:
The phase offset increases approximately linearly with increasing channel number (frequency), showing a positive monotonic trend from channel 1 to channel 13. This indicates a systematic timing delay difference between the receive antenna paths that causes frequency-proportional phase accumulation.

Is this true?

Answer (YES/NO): NO